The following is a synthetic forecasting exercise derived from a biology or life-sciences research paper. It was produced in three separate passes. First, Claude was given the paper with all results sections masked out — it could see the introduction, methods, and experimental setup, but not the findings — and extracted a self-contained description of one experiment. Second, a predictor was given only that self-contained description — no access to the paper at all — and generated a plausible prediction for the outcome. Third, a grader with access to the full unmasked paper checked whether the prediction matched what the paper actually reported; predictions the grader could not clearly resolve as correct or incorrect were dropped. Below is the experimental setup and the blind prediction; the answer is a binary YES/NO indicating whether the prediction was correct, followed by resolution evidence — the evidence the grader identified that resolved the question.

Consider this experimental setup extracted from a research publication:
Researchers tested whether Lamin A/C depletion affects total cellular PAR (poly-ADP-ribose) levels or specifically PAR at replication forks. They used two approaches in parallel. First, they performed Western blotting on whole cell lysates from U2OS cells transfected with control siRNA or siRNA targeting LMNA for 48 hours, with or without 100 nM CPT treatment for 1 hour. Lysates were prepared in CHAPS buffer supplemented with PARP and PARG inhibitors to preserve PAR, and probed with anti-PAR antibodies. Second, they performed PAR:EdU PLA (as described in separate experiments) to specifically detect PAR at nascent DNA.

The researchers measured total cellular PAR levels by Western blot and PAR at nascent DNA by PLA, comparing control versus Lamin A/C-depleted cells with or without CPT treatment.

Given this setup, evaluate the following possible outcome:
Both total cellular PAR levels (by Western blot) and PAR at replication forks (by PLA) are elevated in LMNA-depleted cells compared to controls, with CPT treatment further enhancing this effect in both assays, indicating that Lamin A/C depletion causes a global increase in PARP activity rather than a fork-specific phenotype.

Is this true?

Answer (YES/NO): NO